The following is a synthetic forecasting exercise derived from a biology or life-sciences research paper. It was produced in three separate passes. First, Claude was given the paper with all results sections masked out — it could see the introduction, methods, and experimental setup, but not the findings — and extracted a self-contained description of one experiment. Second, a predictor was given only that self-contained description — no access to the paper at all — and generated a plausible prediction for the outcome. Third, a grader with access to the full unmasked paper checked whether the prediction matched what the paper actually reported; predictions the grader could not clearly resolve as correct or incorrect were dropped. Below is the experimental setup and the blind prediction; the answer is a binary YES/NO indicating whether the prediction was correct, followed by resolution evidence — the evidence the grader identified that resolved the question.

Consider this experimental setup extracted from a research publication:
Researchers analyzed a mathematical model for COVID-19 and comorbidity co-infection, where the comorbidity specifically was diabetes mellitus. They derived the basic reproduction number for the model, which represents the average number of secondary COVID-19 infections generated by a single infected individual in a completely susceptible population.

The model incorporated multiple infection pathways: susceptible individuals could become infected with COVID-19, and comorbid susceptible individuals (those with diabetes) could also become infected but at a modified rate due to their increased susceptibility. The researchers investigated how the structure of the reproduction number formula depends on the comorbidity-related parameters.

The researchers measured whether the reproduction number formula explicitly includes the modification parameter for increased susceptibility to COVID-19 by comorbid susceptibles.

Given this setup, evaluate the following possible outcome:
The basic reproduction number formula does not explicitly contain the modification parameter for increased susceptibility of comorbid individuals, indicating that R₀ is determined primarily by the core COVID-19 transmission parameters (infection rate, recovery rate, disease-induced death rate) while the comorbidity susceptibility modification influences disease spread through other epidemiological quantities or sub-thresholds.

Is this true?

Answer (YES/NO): NO